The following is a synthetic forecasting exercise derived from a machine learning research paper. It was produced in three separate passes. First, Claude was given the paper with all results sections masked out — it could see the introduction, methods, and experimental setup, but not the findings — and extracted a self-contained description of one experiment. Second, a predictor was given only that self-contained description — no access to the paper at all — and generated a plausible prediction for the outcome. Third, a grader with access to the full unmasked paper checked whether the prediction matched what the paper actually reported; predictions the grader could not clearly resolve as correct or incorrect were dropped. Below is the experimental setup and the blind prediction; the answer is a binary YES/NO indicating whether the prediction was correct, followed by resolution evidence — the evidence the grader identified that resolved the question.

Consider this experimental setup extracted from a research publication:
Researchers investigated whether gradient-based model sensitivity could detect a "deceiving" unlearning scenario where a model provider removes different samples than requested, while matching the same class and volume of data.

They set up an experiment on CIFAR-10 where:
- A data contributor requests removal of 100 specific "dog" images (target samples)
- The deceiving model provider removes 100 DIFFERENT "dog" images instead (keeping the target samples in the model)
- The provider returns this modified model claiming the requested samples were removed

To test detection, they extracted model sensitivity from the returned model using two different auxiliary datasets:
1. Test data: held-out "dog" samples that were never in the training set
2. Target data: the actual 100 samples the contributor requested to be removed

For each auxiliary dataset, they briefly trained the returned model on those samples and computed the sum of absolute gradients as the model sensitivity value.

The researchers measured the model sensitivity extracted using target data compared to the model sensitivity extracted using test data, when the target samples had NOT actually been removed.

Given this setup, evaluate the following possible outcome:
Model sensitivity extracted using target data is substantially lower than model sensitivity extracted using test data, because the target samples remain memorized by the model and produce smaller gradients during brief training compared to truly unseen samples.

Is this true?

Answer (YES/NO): YES